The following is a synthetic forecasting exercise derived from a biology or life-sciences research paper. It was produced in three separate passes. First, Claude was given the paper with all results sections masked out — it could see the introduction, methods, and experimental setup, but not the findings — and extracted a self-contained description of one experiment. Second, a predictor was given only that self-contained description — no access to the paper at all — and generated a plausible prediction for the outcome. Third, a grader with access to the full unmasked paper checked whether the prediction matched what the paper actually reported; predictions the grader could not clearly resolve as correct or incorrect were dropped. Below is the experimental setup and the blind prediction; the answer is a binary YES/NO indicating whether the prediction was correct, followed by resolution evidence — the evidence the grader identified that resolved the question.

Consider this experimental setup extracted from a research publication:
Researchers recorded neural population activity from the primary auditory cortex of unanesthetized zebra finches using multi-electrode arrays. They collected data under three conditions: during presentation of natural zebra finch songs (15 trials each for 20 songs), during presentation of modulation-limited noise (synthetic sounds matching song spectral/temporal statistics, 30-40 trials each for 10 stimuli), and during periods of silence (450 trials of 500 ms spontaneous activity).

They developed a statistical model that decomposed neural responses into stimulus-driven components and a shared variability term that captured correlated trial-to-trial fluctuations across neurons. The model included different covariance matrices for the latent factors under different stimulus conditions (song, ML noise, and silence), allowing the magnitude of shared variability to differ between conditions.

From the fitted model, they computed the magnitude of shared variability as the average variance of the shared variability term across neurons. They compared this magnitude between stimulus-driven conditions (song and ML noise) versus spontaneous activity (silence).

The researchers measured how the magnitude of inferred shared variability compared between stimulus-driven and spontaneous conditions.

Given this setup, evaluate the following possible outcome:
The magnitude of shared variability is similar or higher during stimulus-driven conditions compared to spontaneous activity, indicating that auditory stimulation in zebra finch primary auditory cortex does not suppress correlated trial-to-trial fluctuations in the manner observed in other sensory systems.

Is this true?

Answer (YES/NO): NO